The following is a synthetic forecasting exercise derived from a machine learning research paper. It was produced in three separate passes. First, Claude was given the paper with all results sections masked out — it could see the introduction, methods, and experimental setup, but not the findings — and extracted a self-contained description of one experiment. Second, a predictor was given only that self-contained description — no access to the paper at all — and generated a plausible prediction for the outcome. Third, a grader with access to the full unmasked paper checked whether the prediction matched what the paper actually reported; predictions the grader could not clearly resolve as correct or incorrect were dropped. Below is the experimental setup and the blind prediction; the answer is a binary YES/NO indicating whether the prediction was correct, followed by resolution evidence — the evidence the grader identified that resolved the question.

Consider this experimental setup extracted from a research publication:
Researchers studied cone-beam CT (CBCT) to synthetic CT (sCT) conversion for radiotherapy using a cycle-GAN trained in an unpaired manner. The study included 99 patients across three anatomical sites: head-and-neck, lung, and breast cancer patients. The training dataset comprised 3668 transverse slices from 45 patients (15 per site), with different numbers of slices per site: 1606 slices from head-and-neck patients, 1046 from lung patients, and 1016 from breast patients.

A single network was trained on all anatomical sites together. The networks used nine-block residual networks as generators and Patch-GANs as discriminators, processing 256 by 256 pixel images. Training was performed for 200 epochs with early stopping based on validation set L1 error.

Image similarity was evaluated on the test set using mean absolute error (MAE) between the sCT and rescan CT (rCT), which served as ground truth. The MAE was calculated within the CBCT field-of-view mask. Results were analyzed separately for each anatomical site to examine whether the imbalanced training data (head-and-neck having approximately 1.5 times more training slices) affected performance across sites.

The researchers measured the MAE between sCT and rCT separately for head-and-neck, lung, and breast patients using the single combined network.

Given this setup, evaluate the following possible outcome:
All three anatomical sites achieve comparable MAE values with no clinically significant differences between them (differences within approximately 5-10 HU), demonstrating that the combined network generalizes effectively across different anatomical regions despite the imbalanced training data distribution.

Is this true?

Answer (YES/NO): NO